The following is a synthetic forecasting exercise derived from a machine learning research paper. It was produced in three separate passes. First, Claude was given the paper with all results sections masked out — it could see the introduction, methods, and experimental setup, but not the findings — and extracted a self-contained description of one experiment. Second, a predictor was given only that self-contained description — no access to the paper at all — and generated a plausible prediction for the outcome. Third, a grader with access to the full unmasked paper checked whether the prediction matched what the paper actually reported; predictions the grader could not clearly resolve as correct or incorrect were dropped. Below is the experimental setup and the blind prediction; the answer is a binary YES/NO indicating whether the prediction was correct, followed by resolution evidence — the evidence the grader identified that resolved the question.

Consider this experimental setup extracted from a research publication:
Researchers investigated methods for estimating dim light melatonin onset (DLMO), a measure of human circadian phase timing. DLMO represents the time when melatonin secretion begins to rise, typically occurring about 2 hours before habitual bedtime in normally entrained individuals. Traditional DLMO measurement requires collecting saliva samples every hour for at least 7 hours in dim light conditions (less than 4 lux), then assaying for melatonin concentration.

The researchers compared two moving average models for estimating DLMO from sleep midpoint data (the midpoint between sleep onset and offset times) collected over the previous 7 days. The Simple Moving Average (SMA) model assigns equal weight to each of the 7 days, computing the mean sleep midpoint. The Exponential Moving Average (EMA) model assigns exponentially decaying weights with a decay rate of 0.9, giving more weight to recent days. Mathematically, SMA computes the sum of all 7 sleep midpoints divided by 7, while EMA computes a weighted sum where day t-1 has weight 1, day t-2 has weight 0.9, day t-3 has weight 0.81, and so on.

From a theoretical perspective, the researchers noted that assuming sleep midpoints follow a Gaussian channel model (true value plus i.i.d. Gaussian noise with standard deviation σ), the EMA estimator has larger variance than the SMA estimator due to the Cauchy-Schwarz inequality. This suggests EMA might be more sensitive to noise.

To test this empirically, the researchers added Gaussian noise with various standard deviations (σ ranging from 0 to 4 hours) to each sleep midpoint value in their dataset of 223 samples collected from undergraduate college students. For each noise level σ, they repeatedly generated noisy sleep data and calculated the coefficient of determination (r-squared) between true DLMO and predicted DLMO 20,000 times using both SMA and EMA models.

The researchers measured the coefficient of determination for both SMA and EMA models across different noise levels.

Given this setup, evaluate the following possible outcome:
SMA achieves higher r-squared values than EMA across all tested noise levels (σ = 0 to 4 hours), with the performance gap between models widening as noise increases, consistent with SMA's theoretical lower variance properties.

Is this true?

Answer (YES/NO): NO